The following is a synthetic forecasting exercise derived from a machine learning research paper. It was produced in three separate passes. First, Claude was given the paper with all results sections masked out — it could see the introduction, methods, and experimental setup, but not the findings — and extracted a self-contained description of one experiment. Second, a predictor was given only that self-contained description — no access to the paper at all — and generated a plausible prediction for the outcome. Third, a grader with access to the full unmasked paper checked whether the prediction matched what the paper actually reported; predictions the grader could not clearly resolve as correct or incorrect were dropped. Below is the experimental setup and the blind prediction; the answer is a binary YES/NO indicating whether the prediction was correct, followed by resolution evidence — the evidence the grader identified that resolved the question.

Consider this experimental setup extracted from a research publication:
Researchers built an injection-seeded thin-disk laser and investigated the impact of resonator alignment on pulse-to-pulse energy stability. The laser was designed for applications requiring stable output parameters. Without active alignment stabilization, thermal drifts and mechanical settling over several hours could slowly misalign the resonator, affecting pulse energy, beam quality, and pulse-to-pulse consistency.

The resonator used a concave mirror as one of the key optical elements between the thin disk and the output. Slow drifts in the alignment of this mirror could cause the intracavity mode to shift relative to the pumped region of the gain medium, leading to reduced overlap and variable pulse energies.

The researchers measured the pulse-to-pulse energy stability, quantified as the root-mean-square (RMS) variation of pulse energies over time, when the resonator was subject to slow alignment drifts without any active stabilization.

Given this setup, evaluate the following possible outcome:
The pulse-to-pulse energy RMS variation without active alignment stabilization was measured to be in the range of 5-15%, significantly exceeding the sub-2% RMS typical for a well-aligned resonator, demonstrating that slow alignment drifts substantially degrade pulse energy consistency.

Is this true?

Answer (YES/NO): NO